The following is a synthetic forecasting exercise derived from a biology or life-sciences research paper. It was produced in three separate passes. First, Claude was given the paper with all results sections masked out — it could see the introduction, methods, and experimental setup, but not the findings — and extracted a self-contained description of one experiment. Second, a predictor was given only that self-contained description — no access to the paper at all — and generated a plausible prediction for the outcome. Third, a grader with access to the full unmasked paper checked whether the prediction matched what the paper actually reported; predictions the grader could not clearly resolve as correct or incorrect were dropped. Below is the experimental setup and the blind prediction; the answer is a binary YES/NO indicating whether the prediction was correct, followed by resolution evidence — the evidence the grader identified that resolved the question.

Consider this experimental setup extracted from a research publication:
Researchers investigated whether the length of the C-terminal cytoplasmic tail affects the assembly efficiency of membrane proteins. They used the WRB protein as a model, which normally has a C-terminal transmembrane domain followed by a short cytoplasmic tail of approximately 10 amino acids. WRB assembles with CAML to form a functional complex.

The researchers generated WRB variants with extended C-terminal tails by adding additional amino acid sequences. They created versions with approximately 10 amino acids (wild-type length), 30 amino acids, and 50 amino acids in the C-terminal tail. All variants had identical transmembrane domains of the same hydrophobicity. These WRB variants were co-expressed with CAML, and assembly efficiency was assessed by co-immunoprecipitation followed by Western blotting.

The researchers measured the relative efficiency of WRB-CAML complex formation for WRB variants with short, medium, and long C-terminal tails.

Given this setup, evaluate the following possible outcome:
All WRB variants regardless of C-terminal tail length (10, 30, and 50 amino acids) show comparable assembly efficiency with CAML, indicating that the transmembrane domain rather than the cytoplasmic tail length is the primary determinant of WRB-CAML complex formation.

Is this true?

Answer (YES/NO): NO